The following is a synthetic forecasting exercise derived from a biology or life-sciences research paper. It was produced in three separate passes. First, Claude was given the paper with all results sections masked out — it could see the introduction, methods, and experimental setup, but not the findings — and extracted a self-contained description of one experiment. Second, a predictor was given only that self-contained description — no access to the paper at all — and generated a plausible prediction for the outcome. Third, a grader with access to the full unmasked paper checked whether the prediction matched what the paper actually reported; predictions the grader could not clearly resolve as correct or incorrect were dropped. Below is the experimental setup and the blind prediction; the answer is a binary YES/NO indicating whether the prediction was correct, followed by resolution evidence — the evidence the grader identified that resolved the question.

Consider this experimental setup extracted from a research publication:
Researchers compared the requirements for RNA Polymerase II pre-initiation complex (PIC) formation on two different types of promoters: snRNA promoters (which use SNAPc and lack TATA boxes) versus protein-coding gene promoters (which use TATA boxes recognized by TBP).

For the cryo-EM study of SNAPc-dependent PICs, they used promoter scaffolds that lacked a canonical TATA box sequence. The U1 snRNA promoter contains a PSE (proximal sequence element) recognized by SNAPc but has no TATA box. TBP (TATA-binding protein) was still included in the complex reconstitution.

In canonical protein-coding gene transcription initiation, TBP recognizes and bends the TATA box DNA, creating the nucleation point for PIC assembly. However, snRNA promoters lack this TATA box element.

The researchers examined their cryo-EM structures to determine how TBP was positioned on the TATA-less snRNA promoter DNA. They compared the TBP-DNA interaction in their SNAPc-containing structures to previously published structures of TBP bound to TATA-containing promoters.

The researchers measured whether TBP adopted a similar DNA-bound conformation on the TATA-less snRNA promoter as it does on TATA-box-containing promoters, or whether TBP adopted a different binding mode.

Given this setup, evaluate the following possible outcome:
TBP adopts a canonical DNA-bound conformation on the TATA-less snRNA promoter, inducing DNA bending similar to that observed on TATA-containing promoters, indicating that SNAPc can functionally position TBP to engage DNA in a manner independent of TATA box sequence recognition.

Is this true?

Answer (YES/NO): YES